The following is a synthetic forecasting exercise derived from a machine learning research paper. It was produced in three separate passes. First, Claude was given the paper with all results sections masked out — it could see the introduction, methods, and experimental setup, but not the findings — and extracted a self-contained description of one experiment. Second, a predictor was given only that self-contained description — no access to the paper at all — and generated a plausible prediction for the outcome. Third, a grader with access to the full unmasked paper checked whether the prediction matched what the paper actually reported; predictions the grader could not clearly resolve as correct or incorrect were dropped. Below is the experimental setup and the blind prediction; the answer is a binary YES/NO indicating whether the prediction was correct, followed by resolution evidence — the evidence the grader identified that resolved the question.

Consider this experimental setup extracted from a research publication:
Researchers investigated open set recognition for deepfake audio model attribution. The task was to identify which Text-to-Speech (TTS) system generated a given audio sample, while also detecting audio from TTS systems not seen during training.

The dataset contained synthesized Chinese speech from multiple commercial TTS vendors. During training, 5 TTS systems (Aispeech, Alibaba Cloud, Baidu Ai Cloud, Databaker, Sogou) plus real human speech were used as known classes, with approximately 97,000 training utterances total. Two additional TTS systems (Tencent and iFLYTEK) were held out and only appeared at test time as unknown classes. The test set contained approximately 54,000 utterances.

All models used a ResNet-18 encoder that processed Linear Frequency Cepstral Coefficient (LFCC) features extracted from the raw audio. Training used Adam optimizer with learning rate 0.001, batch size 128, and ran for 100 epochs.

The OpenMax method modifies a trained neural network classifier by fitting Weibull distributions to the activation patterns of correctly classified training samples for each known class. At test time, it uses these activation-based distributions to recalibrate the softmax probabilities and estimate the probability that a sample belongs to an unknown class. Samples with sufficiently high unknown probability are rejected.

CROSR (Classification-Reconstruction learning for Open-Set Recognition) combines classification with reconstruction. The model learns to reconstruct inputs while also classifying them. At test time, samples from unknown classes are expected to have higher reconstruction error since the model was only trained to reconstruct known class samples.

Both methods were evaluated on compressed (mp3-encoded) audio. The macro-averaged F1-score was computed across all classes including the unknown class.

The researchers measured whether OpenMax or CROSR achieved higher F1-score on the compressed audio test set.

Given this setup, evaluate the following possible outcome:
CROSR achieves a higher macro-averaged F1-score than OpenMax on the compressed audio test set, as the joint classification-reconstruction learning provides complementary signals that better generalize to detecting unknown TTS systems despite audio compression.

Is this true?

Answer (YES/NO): YES